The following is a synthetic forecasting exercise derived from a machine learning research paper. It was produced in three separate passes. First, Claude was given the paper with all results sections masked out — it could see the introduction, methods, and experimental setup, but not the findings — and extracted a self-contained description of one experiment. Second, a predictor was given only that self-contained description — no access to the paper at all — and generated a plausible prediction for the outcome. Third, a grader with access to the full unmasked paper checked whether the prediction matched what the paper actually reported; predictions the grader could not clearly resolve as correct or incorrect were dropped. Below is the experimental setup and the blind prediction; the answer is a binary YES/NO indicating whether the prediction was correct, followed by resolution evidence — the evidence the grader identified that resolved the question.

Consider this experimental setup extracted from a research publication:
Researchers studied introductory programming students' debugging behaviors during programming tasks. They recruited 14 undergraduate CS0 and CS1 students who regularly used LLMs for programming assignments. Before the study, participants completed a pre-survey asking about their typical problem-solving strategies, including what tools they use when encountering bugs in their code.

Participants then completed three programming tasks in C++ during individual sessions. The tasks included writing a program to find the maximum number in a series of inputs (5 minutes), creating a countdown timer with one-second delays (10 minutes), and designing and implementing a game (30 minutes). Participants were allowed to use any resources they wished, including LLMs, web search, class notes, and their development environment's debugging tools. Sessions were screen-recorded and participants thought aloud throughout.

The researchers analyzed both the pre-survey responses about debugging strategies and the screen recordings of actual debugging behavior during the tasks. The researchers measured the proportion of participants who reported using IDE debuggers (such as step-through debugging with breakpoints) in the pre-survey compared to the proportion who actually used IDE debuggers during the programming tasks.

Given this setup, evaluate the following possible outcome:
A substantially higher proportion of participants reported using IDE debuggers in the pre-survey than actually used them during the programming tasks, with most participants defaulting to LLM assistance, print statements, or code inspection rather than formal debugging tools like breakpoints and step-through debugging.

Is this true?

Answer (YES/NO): YES